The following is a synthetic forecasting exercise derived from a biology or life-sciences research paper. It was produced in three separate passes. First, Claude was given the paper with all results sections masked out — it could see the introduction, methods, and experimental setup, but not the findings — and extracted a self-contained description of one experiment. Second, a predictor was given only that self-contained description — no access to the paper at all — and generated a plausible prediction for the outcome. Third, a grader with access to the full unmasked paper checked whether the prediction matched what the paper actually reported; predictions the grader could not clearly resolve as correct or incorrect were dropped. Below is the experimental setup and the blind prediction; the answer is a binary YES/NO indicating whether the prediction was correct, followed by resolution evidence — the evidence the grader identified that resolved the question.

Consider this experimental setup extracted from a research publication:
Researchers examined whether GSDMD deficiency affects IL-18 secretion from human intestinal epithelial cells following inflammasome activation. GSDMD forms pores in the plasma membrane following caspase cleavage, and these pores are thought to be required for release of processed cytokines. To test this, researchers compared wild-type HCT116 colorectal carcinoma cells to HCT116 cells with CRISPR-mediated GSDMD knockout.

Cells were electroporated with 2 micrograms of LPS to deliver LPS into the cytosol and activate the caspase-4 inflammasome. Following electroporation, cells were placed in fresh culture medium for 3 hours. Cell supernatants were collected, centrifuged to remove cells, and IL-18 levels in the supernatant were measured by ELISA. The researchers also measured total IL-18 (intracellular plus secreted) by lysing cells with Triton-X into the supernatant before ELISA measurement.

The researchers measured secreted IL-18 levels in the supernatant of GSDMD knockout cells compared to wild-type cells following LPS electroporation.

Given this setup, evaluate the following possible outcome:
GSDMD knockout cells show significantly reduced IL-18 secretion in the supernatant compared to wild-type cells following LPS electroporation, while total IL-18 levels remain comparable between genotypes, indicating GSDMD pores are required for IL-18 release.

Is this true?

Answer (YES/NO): NO